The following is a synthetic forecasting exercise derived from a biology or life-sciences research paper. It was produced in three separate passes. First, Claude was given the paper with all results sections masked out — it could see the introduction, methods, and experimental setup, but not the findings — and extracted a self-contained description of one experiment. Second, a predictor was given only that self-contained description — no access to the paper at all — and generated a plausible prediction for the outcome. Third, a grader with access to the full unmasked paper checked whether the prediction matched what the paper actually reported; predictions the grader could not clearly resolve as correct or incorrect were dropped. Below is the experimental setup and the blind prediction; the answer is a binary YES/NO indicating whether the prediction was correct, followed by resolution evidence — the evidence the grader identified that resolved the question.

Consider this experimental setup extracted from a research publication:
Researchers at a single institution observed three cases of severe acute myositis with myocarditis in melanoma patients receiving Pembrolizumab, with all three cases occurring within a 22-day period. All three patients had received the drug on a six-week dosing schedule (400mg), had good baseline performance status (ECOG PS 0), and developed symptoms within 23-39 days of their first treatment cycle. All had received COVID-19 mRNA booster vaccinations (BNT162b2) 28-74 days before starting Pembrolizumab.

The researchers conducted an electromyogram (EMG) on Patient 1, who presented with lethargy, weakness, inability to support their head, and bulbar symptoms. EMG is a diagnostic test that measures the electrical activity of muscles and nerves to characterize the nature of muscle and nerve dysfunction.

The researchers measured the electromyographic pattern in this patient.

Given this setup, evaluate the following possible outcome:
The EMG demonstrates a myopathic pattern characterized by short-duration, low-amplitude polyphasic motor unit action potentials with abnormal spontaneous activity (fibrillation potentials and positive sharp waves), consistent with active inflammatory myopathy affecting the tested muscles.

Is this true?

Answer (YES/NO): NO